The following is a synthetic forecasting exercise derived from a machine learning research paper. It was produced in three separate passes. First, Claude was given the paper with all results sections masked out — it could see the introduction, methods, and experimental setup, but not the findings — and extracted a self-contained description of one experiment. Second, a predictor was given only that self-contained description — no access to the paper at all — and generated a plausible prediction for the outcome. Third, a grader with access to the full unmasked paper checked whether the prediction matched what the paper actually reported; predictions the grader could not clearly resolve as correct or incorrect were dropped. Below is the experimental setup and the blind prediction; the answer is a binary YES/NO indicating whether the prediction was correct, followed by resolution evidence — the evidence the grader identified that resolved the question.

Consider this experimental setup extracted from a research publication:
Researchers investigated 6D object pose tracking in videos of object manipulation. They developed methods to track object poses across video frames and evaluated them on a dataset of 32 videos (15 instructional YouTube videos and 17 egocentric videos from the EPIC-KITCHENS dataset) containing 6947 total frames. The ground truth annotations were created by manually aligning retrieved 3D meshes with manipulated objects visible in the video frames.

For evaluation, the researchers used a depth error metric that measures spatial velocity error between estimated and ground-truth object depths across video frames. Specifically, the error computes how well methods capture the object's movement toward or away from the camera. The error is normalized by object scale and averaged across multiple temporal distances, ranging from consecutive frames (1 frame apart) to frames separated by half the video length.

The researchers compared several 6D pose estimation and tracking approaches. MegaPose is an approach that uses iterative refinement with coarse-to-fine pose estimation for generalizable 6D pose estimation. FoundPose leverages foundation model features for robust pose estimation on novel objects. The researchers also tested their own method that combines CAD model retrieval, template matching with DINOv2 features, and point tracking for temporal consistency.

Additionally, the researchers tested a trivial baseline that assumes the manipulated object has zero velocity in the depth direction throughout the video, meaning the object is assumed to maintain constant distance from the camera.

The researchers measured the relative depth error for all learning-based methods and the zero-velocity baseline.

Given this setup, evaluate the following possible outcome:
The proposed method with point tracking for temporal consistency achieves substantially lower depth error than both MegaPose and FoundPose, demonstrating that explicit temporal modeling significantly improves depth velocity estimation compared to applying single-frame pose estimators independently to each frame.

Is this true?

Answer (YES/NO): YES